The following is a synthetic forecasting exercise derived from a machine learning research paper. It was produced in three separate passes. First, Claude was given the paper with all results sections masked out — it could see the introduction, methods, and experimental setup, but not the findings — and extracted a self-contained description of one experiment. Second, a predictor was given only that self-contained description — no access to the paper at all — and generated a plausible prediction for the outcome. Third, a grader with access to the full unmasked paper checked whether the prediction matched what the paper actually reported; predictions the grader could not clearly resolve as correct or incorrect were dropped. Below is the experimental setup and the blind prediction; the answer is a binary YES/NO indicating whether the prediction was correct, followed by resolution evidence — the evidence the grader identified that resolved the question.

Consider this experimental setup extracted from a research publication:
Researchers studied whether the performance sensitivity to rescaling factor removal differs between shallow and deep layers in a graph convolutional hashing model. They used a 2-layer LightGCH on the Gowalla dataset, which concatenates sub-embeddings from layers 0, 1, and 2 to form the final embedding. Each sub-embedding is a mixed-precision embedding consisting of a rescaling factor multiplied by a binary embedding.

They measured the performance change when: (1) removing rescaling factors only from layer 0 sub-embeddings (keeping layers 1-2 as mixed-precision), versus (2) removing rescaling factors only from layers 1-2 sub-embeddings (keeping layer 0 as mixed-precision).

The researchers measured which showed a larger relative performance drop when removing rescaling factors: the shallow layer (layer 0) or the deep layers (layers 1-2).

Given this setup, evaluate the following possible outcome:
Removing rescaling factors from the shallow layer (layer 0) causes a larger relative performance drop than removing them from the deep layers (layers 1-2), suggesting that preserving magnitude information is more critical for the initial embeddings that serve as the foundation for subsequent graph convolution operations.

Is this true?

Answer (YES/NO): NO